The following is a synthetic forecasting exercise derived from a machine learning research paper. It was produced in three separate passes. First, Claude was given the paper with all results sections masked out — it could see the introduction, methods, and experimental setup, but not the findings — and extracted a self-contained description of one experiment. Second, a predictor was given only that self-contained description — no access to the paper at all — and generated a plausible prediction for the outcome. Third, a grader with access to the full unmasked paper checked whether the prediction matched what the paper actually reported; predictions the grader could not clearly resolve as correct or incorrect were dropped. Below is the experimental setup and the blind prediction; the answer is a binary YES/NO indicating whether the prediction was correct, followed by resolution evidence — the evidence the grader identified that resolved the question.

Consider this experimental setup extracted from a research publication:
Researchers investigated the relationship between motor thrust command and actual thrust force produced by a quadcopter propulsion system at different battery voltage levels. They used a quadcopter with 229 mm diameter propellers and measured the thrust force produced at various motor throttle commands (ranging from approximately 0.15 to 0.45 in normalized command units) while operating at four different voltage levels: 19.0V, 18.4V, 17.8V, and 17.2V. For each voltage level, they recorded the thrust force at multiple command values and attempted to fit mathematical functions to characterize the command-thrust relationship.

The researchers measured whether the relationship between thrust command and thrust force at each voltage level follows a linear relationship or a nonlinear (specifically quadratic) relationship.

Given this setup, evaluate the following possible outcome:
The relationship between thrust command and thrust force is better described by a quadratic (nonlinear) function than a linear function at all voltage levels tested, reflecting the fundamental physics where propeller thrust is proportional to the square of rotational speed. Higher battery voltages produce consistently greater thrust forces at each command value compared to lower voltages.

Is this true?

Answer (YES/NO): YES